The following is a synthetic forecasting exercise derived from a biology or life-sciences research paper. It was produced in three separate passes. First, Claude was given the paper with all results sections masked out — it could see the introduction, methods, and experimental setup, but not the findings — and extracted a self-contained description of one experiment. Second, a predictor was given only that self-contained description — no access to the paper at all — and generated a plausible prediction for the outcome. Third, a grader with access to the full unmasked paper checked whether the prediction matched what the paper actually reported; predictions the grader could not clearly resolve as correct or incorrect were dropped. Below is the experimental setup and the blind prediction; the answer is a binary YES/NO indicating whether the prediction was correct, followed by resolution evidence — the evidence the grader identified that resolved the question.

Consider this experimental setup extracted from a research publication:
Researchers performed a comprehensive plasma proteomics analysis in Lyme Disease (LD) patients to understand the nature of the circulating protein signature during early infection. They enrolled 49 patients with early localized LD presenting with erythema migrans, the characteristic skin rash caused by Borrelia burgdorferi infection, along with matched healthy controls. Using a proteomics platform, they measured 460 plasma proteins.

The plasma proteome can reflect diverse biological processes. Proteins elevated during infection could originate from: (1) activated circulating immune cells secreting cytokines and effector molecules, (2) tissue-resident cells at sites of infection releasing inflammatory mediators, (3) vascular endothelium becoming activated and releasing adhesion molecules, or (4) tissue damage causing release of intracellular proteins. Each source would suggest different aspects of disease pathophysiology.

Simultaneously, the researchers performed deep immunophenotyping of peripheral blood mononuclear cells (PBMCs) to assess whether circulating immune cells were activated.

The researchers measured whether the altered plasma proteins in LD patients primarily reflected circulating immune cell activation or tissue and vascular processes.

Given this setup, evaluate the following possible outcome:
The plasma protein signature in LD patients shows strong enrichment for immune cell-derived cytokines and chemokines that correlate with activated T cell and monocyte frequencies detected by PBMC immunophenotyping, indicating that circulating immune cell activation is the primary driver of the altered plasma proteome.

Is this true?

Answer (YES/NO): NO